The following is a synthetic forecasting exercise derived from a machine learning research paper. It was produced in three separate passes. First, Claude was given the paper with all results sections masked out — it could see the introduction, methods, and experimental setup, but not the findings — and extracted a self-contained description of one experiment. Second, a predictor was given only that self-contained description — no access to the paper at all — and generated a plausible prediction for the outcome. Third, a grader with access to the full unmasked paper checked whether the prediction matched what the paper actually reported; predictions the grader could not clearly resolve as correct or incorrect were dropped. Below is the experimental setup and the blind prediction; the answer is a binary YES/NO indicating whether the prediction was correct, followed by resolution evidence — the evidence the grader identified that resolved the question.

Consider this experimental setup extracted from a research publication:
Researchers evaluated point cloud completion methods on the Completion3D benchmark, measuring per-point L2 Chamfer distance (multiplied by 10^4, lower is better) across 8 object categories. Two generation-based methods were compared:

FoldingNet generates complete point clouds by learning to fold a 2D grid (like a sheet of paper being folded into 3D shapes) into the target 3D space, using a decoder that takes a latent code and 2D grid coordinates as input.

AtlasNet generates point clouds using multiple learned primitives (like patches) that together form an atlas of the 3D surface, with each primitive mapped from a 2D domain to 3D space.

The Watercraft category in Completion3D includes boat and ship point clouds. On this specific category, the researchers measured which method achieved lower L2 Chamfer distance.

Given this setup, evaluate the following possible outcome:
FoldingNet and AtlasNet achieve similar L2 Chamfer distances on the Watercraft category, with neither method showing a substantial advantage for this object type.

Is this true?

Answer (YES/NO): YES